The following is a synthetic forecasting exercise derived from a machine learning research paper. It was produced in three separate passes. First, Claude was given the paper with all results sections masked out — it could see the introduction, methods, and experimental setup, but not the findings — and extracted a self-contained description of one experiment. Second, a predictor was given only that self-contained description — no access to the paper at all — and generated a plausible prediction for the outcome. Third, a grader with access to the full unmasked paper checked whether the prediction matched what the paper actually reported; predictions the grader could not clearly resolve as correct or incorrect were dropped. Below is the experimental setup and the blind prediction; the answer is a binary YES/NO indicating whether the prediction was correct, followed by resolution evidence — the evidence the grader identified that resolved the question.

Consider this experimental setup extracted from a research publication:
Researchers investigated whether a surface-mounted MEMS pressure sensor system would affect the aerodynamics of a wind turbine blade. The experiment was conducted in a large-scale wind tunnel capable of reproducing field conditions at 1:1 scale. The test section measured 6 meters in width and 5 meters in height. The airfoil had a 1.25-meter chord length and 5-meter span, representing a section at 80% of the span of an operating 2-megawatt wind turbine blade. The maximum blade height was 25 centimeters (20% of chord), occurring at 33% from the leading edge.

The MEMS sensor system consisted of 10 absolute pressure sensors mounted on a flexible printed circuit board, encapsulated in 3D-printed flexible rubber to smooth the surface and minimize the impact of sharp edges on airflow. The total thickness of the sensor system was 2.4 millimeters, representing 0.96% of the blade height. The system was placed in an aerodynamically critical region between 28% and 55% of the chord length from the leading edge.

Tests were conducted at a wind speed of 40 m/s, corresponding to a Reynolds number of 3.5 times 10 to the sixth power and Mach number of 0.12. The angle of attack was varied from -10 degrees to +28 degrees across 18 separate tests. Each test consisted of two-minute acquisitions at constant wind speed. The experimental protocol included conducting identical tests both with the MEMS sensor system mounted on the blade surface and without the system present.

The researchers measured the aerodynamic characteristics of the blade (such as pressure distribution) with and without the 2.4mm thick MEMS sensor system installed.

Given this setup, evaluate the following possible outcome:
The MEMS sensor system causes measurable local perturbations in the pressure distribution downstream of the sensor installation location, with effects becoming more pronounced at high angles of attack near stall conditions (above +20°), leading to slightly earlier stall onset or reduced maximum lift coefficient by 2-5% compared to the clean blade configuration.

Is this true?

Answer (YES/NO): NO